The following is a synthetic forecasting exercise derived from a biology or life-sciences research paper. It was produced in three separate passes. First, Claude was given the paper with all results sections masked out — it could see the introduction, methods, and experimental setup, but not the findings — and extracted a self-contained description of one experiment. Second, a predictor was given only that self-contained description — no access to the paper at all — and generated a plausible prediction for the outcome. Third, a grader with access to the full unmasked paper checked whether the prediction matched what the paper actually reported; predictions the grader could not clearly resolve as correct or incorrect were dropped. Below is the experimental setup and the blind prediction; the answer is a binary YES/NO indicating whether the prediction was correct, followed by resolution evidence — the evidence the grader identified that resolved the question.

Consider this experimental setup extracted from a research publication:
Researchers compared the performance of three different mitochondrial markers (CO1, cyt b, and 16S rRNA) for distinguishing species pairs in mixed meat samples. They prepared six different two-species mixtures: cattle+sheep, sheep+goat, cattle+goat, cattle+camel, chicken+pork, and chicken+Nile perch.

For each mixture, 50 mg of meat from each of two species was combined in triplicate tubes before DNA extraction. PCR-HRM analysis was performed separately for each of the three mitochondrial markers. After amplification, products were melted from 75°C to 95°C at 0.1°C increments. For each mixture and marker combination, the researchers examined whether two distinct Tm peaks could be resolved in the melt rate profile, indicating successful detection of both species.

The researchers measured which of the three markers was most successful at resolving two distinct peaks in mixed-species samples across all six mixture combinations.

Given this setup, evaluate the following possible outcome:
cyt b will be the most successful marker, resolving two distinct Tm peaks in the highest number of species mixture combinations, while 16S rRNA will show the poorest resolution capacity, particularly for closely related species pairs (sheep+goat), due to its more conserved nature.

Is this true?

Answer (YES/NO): NO